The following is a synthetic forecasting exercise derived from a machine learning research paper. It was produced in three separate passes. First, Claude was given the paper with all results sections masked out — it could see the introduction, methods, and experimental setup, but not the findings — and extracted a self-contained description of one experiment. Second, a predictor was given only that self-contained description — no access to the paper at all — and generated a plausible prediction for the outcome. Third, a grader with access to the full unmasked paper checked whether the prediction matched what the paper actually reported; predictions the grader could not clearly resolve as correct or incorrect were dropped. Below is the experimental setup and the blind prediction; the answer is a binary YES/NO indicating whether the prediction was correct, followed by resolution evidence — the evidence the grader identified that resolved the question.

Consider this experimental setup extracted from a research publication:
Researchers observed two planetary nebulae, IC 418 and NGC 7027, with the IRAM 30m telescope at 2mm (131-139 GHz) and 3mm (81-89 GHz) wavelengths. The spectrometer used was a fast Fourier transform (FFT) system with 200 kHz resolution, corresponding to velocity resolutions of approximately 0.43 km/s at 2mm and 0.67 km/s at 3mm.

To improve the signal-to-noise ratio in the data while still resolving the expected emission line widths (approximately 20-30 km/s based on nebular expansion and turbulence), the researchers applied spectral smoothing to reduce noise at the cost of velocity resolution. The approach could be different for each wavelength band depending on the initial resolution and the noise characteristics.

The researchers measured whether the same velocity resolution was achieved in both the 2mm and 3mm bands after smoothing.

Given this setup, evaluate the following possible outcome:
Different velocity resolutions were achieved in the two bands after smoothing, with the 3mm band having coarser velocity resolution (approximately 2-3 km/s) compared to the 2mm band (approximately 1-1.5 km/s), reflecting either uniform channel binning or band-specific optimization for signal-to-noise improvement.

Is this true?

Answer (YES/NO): NO